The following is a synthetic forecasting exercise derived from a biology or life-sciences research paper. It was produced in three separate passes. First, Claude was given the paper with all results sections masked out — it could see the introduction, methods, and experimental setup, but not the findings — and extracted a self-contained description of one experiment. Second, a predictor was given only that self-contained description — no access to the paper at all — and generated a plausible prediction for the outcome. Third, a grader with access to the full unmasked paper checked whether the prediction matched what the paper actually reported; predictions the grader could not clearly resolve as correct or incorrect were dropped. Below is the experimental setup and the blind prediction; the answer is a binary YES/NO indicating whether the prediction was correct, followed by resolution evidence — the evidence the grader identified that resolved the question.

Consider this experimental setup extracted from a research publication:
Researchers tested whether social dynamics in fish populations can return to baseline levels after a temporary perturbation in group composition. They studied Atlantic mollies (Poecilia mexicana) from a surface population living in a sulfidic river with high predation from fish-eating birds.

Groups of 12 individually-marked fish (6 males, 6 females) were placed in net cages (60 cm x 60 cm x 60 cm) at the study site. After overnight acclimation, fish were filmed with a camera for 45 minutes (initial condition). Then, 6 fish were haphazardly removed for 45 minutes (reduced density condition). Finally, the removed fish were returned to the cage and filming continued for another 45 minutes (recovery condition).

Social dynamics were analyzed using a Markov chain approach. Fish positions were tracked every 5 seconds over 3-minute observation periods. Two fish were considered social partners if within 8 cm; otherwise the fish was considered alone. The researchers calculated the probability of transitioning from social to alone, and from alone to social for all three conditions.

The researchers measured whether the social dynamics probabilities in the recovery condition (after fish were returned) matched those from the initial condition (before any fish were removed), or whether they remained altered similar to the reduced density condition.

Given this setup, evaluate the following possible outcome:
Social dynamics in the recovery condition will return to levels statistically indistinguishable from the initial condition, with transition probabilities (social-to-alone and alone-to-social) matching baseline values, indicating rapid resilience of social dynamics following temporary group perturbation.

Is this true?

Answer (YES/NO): YES